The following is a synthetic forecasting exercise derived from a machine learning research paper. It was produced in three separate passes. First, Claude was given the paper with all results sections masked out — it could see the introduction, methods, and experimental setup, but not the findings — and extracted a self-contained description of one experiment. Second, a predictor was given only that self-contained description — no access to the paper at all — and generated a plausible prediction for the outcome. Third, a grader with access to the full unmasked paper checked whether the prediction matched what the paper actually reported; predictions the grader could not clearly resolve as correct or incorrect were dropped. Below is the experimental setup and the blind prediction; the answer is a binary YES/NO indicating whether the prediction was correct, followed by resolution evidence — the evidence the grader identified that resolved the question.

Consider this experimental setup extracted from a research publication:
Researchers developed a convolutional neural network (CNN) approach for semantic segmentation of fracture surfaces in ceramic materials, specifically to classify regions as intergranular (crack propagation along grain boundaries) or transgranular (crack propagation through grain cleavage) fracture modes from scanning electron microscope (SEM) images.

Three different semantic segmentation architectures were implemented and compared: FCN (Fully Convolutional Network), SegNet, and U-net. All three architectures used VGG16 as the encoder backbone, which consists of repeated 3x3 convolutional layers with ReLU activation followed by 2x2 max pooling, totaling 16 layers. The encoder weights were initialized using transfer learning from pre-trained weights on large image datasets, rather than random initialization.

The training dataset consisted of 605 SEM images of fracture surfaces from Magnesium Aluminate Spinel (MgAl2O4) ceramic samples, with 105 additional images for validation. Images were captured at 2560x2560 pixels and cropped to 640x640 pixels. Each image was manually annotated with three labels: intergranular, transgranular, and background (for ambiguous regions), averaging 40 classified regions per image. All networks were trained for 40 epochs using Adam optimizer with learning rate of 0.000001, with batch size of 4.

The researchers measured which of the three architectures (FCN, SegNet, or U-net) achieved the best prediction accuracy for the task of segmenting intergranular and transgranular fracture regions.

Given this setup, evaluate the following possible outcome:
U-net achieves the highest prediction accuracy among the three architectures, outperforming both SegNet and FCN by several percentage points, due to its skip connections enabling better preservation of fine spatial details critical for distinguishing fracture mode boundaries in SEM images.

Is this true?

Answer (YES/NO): NO